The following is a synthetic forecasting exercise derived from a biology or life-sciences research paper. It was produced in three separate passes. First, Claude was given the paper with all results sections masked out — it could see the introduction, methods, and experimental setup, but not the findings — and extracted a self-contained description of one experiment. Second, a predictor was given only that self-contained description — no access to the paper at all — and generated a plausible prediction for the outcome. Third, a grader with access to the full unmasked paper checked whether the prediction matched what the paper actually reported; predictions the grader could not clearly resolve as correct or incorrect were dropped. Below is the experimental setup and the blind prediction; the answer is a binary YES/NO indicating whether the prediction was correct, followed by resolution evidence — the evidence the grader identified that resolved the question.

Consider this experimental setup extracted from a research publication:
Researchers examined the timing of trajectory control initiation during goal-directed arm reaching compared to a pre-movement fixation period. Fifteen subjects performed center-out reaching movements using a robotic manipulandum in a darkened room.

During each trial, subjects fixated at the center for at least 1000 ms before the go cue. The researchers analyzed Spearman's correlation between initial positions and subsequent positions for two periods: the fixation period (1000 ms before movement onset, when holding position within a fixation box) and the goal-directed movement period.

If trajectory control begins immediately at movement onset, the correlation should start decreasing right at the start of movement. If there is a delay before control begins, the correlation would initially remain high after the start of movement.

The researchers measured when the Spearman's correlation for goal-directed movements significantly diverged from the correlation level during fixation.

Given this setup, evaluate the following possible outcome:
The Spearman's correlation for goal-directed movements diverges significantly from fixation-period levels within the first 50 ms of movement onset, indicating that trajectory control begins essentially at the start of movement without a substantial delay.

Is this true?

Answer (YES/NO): YES